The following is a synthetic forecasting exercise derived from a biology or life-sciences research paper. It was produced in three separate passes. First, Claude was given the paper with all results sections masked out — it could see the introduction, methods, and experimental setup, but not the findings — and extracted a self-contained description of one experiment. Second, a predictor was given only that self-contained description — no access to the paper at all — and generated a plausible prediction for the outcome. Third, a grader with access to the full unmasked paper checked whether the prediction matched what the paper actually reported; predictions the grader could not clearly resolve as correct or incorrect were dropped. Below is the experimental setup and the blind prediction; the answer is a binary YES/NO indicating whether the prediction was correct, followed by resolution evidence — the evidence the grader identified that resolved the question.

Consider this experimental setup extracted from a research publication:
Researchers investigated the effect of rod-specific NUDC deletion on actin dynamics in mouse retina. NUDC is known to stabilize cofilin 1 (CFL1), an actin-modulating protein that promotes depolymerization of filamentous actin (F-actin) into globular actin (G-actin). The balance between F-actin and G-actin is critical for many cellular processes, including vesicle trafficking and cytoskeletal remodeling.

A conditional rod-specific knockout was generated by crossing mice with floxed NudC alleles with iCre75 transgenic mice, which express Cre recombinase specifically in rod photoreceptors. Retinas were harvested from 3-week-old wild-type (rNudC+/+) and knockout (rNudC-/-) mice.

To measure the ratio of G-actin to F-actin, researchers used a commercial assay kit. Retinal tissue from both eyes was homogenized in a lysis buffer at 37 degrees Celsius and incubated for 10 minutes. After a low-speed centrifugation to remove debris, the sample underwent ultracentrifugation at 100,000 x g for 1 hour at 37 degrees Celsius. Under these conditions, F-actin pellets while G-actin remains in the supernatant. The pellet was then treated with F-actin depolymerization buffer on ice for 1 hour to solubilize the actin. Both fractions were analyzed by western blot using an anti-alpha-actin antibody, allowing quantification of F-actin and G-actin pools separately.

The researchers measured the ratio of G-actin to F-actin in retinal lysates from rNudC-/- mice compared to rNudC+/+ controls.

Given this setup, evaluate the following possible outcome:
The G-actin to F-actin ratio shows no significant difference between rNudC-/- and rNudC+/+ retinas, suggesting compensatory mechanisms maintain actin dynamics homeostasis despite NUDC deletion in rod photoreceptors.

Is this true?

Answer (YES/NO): YES